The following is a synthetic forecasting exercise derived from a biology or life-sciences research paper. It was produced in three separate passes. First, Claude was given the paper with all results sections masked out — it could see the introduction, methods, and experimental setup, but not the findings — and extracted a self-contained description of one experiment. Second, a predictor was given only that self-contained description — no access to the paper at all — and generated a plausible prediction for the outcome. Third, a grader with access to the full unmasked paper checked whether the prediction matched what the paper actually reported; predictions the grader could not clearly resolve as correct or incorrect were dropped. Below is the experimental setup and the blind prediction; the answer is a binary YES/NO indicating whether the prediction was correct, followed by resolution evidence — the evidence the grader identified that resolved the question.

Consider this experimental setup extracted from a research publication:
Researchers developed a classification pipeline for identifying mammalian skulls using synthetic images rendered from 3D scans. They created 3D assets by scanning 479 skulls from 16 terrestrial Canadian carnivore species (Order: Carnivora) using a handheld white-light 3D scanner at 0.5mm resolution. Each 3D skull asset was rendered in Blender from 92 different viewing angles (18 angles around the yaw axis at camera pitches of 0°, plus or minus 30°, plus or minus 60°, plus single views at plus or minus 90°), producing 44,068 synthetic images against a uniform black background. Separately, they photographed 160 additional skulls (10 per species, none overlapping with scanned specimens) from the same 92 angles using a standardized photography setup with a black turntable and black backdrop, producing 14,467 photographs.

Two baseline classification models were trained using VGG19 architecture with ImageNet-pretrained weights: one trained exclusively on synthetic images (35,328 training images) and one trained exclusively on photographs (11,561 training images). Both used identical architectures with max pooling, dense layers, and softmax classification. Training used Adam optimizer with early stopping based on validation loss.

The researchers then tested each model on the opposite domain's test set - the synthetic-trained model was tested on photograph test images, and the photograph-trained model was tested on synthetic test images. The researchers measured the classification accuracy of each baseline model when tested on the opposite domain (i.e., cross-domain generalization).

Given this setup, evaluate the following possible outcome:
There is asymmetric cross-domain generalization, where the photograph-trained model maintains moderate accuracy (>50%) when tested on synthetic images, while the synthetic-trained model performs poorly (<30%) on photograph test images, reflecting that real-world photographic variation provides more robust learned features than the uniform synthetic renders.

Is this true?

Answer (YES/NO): NO